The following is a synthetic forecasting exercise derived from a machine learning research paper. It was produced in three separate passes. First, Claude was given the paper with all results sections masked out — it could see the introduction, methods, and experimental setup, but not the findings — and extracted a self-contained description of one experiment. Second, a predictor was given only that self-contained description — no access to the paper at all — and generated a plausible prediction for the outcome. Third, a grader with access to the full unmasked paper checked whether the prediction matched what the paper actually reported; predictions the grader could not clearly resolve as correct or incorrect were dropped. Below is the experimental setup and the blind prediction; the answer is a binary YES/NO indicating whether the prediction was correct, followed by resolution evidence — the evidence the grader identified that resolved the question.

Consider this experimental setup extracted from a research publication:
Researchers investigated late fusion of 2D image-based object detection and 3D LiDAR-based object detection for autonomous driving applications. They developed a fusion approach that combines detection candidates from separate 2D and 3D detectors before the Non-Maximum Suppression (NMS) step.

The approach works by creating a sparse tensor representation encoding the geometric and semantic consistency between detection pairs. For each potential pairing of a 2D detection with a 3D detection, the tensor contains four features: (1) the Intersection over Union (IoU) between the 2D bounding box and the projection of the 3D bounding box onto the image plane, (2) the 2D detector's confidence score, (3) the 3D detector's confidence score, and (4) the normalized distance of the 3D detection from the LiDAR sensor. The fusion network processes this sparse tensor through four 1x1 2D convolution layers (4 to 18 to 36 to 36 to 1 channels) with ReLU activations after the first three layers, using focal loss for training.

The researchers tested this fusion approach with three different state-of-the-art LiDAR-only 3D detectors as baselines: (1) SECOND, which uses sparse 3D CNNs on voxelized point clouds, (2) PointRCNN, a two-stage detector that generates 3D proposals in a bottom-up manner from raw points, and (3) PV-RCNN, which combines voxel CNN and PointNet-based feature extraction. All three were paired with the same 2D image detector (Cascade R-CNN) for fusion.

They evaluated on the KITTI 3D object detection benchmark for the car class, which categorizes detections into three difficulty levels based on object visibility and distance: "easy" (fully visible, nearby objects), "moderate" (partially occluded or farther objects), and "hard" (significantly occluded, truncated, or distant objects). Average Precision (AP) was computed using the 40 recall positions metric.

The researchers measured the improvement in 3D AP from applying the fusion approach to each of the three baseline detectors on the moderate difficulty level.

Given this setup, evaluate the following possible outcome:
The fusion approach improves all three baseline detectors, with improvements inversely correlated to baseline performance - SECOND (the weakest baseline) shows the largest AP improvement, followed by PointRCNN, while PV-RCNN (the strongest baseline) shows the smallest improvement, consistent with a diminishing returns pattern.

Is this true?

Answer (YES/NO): YES